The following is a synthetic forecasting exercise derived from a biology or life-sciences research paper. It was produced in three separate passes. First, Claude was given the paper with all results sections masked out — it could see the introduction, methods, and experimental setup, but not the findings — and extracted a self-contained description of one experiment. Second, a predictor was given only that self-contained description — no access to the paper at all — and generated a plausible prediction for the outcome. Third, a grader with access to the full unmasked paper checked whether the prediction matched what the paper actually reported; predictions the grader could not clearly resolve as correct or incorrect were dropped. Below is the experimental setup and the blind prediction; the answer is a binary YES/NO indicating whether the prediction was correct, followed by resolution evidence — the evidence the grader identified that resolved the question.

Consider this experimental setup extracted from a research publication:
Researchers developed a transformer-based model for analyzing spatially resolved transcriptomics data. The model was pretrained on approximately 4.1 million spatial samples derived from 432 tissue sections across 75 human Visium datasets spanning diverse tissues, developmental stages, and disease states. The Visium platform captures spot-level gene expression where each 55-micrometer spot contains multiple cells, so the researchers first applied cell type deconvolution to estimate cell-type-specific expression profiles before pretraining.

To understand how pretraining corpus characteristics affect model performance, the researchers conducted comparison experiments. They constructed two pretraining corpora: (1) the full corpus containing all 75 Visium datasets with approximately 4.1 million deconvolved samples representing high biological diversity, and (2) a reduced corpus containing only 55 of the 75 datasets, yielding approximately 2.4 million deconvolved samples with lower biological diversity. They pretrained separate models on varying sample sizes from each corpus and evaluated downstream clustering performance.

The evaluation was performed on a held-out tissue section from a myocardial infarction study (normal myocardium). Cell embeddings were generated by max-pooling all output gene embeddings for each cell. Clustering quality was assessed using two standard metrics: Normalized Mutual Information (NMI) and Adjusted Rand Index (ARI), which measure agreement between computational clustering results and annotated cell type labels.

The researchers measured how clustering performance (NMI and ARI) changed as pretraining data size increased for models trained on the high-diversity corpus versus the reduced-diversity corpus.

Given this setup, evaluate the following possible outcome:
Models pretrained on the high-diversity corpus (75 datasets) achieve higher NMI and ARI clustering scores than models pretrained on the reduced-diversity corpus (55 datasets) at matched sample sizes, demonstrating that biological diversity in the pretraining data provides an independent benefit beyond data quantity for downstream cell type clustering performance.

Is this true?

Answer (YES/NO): YES